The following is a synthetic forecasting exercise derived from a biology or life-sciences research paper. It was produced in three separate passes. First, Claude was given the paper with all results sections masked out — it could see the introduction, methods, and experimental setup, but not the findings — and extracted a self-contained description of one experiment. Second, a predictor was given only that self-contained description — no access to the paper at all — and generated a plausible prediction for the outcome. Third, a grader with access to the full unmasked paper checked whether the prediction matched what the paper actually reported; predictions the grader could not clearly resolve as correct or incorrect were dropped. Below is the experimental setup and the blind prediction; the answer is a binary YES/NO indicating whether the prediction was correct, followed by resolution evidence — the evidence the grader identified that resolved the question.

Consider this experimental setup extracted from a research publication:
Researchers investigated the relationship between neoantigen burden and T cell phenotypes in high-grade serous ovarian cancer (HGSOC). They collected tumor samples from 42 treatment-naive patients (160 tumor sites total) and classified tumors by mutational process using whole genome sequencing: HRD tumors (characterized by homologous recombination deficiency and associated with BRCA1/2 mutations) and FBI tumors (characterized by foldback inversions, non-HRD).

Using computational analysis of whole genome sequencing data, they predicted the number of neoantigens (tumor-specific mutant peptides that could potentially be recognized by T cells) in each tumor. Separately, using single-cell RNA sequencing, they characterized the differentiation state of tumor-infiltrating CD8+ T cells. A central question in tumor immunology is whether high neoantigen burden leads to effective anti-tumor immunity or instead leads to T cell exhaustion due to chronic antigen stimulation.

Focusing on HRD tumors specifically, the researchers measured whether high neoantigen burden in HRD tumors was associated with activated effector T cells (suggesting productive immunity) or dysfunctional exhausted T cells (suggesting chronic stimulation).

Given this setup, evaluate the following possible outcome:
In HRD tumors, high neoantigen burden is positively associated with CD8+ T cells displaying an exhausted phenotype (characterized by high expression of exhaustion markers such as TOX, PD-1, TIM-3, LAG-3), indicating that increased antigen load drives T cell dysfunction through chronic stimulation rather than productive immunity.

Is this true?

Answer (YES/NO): YES